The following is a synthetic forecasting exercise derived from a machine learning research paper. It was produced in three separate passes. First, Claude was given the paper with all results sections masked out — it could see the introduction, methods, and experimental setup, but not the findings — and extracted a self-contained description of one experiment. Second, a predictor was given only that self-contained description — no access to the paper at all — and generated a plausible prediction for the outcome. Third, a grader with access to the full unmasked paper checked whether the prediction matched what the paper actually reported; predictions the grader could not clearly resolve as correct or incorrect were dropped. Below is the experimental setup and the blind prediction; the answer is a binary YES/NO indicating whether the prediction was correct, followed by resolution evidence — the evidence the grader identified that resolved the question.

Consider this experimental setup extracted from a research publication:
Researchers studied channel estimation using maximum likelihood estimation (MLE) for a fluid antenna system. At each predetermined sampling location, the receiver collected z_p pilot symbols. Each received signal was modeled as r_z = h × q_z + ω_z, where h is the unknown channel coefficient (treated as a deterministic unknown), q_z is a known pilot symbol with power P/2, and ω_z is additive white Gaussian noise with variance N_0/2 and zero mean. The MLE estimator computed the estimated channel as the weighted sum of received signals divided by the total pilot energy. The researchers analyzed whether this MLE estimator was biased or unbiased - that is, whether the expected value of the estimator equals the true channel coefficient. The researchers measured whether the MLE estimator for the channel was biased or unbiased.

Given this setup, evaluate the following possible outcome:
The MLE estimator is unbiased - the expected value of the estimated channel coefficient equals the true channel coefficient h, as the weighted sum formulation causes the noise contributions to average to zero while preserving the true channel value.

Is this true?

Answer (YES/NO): YES